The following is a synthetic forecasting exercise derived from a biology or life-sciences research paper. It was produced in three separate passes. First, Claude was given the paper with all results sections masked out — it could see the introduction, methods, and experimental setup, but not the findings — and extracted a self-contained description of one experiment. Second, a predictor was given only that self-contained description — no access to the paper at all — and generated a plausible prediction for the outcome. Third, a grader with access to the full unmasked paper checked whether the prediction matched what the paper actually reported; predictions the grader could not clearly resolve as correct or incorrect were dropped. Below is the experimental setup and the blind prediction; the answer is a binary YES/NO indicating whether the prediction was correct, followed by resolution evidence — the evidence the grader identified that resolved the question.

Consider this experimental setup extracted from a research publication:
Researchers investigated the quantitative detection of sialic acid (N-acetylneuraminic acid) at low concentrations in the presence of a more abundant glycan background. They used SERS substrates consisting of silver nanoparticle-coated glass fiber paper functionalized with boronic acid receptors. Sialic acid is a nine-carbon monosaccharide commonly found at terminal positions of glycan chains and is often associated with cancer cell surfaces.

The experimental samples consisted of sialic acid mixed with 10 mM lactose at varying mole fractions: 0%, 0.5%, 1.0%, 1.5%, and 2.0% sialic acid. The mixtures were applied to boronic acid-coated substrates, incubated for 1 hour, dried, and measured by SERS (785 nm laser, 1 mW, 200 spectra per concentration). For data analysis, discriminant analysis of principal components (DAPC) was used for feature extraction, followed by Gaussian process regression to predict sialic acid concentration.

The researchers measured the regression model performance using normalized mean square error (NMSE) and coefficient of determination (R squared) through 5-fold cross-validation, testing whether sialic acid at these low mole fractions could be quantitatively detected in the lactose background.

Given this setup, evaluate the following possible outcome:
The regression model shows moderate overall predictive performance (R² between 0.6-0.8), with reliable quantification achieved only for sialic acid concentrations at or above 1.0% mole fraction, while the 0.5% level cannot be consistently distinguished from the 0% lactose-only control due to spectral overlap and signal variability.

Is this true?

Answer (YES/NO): NO